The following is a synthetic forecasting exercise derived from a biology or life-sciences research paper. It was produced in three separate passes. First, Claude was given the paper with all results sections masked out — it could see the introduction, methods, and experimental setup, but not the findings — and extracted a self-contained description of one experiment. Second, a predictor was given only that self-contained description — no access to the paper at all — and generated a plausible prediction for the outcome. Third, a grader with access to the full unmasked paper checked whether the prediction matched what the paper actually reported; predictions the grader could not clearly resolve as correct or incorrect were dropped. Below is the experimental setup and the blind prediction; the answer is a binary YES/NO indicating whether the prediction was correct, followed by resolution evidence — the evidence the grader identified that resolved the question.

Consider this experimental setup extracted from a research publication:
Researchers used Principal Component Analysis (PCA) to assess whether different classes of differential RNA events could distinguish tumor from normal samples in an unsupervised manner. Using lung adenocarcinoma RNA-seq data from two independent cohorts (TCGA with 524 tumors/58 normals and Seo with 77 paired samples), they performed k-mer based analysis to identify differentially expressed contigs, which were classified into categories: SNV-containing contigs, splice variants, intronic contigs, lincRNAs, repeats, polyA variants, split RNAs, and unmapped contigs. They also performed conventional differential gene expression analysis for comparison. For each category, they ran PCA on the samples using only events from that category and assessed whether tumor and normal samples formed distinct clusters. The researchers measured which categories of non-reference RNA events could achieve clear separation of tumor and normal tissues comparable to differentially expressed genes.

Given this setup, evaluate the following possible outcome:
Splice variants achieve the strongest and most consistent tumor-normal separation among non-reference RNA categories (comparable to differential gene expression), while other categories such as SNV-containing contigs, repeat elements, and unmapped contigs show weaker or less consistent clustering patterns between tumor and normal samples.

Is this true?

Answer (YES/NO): NO